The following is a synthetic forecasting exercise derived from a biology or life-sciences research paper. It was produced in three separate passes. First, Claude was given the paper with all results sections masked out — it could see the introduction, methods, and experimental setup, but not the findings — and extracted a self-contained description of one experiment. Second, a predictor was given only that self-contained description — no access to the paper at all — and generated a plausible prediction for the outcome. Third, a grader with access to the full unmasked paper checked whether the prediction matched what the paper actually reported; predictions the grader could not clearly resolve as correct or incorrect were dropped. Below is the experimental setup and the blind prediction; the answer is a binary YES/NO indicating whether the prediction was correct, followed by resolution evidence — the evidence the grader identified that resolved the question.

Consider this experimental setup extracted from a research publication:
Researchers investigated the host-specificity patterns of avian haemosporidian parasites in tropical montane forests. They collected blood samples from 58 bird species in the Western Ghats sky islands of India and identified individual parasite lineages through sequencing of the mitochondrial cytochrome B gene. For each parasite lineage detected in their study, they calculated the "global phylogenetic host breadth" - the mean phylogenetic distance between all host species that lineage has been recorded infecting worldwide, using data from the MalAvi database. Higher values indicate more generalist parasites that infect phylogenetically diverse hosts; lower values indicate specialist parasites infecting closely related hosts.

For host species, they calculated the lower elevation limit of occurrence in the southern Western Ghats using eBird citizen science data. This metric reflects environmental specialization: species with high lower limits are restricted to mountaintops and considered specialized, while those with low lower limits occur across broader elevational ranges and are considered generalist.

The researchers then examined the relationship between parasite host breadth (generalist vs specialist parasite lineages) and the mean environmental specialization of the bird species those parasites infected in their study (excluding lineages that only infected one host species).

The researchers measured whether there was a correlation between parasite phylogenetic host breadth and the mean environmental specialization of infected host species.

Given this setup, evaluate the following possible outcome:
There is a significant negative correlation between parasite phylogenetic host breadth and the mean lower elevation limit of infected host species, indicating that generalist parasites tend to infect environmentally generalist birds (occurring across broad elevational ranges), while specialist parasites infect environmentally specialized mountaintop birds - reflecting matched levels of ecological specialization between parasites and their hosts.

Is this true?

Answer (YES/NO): YES